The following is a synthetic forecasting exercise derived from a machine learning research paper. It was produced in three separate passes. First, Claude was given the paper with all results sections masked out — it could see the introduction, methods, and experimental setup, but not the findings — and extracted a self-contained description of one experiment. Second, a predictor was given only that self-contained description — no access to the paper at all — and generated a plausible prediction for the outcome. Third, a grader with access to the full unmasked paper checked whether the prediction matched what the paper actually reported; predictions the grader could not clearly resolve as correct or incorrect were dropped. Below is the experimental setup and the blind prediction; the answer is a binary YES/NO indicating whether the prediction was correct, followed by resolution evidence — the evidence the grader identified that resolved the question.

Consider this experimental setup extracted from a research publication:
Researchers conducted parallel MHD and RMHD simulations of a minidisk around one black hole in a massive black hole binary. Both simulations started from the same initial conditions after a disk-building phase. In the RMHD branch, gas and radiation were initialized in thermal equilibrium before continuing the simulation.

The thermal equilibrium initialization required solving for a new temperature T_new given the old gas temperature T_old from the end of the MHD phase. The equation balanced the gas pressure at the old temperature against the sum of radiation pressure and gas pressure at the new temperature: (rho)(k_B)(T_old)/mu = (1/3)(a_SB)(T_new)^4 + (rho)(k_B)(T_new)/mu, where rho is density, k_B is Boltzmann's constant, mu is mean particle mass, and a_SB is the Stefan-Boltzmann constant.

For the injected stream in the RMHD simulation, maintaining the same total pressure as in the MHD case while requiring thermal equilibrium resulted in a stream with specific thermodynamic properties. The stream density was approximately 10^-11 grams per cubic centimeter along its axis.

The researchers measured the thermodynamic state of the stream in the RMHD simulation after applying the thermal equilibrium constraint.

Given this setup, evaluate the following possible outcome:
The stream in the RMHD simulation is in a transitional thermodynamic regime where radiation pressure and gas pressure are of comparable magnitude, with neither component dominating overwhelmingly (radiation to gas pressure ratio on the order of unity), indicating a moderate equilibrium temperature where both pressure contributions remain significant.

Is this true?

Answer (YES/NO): NO